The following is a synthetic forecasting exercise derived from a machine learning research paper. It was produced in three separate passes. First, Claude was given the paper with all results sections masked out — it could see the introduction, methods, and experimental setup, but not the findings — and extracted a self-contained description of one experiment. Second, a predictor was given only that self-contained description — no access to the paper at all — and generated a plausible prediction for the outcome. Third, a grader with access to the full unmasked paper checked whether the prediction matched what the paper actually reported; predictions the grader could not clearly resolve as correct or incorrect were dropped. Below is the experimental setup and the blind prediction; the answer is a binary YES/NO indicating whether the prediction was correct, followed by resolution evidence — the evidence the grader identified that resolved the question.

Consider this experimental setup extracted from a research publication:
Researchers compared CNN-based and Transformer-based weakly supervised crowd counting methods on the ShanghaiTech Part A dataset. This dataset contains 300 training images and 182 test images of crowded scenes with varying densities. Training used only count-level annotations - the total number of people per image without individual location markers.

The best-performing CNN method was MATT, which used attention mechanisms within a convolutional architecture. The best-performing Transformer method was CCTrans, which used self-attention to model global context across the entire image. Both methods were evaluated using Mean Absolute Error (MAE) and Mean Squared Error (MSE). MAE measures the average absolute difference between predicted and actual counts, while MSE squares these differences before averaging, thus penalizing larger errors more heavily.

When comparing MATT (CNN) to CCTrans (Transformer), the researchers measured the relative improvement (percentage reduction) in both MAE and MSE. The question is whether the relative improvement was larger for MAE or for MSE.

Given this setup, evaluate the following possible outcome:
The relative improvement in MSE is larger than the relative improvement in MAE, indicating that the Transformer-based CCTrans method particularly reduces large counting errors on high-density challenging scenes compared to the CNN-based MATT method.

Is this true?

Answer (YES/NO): YES